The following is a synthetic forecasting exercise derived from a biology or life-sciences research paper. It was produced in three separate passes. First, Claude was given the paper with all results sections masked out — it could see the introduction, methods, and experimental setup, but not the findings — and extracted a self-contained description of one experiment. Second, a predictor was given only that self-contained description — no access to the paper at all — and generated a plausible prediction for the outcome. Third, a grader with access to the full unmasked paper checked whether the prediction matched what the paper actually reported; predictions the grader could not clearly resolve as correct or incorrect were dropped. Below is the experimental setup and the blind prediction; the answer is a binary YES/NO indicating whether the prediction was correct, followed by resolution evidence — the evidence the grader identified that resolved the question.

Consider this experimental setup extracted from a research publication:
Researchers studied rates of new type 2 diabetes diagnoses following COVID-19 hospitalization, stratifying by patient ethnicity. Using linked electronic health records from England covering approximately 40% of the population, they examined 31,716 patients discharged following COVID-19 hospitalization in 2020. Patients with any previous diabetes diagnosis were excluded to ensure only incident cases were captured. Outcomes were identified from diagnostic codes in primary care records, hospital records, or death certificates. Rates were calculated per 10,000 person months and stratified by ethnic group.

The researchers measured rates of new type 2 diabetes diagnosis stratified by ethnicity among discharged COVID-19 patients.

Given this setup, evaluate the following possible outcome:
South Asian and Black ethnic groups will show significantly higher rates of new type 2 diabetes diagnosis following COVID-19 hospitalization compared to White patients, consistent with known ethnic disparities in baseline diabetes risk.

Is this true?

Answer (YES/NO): NO